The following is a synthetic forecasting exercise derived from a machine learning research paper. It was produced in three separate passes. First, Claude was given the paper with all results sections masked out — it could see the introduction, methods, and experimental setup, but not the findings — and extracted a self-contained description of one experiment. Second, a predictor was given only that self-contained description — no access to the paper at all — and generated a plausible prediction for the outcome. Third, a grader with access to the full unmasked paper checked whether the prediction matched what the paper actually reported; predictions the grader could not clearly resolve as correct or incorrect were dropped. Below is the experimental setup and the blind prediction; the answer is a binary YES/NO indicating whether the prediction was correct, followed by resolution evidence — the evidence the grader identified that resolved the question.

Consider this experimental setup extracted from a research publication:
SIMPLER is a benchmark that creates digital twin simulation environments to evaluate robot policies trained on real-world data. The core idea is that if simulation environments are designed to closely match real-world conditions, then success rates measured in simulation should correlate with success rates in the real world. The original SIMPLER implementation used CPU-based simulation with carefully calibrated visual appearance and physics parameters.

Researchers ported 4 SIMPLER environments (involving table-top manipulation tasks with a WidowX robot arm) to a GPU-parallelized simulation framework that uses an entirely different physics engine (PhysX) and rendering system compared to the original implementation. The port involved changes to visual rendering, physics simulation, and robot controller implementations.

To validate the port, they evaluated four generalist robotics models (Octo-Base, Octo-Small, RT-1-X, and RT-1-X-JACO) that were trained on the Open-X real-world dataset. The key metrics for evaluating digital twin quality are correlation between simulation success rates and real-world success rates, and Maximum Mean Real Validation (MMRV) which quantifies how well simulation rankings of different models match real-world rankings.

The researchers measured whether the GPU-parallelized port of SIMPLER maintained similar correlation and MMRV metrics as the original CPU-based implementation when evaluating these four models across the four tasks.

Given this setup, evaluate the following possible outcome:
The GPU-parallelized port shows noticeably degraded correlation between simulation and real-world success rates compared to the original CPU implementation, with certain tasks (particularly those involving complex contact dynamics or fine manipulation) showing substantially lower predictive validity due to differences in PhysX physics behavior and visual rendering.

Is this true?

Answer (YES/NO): NO